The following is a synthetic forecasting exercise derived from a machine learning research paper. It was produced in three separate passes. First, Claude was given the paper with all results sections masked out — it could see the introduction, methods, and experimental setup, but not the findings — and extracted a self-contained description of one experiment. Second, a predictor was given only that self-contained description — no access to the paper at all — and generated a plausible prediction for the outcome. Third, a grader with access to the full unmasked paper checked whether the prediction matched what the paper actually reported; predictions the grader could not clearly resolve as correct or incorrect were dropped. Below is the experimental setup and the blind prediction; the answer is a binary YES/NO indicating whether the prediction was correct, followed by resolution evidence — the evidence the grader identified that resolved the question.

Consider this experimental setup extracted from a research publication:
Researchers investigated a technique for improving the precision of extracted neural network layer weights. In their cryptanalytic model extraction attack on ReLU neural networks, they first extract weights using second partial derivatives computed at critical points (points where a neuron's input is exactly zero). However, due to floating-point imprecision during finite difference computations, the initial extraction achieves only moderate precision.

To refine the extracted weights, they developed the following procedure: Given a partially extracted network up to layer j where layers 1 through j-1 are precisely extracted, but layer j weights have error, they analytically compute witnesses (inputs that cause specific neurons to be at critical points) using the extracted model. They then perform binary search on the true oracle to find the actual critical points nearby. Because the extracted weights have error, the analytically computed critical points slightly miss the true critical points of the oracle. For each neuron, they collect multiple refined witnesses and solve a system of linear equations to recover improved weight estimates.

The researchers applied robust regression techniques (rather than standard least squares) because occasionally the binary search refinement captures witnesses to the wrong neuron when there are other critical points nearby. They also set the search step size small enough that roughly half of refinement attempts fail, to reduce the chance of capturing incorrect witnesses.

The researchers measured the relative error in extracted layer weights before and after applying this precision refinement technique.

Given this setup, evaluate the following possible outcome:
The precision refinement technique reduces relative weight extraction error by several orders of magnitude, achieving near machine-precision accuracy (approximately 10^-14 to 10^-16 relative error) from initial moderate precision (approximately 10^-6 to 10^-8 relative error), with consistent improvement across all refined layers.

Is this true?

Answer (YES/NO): NO